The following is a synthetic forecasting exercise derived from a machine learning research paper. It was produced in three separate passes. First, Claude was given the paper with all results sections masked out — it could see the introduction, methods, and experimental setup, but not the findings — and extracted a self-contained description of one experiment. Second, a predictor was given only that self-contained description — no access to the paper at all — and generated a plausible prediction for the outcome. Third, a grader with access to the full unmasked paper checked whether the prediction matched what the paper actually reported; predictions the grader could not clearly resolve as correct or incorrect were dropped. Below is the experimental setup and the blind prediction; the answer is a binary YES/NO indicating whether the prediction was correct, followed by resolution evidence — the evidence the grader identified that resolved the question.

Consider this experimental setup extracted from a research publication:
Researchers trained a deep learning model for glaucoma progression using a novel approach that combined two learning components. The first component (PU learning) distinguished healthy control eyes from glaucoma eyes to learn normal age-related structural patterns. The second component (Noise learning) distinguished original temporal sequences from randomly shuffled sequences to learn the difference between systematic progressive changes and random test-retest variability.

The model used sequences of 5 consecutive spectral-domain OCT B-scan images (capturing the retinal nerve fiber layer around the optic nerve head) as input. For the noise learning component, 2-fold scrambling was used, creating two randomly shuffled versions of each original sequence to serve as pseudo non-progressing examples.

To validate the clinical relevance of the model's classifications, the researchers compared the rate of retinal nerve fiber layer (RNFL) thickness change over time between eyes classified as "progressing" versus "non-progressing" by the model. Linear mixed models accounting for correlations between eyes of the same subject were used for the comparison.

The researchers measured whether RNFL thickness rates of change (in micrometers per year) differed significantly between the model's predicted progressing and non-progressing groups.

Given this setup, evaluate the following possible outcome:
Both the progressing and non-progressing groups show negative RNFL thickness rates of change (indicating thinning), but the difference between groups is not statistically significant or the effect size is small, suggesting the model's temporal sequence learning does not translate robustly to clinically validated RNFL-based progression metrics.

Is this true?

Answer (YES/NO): NO